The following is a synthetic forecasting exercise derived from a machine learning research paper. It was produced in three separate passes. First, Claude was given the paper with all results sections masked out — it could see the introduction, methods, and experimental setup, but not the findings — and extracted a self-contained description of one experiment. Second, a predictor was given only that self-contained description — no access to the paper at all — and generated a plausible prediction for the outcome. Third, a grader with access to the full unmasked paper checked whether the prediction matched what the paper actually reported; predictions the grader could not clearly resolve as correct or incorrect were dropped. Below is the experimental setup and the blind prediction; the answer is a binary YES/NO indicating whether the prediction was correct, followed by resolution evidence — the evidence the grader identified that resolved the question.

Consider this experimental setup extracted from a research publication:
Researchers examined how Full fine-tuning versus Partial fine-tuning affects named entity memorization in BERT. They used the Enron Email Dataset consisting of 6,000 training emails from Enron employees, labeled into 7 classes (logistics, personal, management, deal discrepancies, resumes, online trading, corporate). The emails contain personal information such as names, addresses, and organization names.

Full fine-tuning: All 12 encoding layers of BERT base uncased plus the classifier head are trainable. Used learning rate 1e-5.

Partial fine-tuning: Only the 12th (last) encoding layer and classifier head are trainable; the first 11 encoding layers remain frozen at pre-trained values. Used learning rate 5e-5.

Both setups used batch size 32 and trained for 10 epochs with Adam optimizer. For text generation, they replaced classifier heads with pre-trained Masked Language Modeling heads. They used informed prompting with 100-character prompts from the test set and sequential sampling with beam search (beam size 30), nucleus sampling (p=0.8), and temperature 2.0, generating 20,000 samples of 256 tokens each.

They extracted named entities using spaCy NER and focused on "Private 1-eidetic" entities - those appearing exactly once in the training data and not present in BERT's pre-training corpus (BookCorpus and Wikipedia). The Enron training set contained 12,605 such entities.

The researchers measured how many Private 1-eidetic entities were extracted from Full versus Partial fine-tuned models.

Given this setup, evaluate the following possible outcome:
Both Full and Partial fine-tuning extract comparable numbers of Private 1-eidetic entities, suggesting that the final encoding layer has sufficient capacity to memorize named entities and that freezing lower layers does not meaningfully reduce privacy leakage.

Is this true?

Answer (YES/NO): YES